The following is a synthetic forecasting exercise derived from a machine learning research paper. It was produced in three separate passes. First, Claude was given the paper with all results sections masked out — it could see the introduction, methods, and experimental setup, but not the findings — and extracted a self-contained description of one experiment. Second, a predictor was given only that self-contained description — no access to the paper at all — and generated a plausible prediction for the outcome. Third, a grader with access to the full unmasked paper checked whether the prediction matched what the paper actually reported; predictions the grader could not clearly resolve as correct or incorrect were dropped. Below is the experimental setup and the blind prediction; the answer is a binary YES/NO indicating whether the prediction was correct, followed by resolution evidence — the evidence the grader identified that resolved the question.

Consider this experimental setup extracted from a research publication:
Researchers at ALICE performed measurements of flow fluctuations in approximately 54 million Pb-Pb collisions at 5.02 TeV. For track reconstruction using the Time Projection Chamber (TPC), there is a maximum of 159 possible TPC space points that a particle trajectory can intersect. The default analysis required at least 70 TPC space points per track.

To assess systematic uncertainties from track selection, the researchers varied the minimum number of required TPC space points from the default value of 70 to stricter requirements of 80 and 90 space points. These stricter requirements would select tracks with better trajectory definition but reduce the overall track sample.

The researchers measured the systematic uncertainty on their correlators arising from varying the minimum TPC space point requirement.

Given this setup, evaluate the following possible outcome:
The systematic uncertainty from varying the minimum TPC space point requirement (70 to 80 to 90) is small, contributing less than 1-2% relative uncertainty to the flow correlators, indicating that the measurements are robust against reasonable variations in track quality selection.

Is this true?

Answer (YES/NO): YES